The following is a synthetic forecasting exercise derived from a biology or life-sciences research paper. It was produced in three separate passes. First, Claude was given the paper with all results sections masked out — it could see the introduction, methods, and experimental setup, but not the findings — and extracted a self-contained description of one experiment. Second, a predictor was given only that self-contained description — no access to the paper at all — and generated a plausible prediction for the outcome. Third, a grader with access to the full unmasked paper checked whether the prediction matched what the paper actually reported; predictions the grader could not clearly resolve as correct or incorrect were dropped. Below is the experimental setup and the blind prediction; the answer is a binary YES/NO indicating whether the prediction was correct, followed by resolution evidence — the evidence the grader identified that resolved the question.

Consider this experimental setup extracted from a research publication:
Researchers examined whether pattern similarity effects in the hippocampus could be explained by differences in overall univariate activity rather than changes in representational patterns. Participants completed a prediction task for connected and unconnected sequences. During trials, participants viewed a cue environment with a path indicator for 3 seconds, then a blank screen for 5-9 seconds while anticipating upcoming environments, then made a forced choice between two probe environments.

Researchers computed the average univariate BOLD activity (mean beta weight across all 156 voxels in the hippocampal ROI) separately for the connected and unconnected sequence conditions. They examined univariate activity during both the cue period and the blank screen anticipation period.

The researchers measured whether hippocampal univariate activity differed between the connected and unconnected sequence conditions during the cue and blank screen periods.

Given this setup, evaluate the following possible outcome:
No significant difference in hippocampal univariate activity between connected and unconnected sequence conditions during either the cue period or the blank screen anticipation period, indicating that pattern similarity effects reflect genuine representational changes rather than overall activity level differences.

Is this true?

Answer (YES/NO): YES